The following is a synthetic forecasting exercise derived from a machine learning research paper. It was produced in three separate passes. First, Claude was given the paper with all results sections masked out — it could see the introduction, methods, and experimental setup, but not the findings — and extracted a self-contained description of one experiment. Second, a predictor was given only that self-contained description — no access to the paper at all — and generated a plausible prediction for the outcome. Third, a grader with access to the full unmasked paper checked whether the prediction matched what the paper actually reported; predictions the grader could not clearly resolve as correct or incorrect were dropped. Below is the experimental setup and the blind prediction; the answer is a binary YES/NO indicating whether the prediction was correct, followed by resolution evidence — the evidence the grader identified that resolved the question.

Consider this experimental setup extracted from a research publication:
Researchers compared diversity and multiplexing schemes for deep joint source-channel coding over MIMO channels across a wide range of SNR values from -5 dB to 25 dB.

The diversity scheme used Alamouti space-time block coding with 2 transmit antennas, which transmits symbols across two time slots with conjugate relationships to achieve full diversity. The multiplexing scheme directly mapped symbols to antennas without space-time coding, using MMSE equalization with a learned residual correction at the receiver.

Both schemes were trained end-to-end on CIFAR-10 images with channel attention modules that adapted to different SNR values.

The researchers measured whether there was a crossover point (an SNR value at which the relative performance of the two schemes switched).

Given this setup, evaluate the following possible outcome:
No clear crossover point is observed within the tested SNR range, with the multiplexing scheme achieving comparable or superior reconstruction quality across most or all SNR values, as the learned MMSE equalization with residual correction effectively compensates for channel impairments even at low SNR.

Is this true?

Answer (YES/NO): NO